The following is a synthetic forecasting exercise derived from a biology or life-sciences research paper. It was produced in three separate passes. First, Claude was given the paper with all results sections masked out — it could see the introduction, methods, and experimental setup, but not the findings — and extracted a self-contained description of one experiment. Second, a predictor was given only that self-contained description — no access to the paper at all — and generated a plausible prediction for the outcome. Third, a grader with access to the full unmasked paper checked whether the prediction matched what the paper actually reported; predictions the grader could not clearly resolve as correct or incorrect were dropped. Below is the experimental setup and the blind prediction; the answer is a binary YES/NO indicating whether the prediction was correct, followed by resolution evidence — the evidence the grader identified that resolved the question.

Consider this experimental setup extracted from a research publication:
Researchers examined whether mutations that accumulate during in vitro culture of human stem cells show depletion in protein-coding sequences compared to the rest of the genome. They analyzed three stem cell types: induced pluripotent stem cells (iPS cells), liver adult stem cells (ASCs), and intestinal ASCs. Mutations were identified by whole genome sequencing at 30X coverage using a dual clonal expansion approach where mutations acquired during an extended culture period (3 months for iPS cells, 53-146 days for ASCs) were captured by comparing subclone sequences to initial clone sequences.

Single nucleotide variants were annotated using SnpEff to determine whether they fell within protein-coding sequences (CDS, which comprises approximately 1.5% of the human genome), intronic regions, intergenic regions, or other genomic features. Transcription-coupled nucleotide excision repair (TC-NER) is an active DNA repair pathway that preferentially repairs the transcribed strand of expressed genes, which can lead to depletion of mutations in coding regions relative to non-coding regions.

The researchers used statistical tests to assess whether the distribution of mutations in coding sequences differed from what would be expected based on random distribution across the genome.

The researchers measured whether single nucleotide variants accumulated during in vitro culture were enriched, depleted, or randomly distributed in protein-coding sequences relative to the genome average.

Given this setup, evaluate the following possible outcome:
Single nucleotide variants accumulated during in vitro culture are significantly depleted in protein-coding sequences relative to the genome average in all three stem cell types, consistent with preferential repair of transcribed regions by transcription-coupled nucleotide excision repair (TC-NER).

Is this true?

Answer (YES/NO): YES